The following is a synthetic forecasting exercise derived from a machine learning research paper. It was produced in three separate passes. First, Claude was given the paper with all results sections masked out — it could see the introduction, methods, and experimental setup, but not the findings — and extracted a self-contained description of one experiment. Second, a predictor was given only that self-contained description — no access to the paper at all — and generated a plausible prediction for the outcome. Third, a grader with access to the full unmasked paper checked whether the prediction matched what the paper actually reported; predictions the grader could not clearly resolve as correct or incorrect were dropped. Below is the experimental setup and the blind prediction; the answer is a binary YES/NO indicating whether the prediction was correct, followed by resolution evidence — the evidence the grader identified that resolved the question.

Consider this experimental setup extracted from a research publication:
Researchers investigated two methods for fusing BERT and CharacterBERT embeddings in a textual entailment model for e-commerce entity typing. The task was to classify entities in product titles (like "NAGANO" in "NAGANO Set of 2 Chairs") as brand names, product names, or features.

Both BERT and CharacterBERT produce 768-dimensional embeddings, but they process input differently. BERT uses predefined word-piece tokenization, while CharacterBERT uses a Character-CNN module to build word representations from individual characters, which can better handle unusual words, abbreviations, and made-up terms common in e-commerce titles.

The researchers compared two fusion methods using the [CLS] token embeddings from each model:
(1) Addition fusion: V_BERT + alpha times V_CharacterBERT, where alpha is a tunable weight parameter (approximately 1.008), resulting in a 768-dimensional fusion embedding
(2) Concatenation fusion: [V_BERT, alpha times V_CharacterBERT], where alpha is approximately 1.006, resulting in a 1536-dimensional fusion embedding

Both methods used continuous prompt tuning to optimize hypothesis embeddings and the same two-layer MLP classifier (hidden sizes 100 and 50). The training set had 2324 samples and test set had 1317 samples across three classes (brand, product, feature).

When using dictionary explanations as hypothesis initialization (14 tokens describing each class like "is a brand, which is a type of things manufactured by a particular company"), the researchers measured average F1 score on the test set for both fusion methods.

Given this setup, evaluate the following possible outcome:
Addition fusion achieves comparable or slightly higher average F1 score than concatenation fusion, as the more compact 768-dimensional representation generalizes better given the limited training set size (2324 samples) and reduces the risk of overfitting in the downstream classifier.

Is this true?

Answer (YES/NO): YES